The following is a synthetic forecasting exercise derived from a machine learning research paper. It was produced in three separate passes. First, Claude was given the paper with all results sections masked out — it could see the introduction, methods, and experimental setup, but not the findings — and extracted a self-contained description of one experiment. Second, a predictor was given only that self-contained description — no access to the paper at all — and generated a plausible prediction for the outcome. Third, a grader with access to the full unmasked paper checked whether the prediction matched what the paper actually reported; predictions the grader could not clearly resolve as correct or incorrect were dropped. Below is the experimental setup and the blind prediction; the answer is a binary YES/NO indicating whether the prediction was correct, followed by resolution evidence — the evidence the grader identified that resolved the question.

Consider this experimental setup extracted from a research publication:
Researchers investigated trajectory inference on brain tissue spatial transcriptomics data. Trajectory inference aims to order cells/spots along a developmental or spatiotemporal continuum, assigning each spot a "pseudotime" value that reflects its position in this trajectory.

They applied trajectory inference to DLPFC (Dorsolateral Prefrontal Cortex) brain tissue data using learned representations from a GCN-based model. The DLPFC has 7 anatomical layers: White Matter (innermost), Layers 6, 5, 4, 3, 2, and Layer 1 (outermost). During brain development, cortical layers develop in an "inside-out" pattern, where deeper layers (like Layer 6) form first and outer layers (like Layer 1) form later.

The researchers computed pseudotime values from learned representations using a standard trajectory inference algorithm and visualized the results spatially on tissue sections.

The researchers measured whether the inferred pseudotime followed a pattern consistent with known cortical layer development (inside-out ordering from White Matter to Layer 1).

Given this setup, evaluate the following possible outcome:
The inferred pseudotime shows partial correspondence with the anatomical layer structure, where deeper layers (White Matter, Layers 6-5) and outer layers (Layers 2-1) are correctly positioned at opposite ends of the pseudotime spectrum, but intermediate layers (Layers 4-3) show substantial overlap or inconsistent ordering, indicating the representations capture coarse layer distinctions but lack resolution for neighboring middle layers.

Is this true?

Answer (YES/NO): NO